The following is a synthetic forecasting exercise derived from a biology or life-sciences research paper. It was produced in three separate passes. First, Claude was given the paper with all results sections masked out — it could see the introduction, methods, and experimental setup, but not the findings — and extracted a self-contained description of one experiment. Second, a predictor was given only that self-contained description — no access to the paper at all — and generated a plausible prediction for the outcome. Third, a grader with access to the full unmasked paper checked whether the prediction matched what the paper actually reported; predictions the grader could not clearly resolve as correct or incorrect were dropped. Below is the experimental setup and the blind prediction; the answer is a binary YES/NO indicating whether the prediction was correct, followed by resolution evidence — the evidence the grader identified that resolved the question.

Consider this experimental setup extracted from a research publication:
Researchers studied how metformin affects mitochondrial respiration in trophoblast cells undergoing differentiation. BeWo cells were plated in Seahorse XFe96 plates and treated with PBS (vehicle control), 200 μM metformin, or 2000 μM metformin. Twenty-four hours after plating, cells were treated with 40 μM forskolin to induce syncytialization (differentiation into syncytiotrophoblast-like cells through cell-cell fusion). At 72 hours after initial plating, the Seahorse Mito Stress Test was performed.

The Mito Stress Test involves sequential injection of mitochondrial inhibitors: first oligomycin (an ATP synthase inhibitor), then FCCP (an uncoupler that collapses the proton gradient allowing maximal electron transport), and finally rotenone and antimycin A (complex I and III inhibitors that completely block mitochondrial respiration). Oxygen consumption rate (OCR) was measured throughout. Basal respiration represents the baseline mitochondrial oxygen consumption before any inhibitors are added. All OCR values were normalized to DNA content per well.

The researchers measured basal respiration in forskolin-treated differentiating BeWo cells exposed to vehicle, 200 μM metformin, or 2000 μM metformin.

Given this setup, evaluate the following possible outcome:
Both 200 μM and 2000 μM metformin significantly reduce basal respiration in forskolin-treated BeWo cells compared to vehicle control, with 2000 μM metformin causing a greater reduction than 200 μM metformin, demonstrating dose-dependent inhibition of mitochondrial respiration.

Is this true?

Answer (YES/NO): NO